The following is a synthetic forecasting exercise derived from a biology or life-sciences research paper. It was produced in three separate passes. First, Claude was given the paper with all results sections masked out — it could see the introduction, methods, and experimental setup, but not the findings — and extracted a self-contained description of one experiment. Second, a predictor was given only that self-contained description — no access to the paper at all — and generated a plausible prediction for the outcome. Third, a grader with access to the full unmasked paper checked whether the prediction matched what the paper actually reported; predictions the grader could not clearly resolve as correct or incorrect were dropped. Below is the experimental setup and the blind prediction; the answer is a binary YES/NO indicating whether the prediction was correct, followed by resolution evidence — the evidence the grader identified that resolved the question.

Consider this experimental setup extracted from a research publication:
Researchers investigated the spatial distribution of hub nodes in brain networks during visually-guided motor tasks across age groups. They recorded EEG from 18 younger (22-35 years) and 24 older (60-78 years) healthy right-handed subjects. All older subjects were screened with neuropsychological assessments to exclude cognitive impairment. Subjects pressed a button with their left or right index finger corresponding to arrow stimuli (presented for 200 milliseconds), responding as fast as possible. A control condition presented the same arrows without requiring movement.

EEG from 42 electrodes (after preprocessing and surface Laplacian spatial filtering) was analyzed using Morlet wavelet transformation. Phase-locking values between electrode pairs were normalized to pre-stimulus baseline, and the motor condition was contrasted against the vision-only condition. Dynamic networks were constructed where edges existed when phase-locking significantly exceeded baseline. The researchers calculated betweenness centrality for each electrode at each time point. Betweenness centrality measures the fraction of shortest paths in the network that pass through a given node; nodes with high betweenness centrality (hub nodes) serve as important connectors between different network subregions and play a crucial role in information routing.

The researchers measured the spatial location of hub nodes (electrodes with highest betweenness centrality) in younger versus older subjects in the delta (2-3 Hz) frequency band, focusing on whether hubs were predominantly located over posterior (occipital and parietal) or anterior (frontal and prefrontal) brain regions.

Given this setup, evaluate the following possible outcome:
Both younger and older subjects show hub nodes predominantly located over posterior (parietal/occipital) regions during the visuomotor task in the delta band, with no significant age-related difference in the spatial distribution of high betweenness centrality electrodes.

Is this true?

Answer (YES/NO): NO